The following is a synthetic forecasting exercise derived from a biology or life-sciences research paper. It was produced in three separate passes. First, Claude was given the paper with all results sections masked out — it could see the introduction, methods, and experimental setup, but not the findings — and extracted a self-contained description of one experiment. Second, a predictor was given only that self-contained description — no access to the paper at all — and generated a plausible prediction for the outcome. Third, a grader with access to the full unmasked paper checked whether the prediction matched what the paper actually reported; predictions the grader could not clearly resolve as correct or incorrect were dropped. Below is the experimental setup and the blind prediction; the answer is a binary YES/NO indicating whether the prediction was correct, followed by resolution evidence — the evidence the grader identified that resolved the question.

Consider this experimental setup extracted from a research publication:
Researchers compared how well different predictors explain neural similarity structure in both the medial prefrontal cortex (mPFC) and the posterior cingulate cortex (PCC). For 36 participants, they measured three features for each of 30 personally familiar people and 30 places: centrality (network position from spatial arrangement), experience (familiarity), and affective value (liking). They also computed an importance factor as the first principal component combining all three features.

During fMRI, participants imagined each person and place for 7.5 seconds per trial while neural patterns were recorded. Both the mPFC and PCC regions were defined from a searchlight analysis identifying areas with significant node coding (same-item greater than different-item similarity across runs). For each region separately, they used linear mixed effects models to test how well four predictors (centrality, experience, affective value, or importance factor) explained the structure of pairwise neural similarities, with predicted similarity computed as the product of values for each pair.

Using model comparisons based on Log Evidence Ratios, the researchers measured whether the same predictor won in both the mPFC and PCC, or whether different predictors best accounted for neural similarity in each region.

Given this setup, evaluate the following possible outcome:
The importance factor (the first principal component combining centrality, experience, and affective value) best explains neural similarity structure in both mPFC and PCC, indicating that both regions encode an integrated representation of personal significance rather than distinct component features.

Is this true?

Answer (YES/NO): NO